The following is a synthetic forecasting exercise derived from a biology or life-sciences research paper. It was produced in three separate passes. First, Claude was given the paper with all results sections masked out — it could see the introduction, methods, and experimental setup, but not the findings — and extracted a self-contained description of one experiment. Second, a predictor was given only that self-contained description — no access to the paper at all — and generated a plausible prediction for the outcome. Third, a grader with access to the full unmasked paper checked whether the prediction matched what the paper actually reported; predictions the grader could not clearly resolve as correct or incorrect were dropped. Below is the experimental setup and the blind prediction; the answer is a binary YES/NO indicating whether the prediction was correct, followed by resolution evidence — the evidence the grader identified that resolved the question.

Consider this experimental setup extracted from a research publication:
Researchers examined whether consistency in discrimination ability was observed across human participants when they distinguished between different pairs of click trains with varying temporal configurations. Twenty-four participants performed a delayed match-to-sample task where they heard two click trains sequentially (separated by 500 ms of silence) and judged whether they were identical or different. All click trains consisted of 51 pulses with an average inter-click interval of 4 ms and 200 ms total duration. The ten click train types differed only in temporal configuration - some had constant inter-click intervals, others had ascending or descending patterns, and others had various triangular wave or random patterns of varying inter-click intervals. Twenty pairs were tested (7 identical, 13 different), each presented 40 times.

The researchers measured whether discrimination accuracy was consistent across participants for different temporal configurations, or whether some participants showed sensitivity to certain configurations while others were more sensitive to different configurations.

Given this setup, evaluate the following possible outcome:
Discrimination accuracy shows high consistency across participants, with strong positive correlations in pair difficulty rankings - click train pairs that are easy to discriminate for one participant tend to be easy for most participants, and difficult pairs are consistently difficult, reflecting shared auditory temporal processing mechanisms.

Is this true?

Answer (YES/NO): YES